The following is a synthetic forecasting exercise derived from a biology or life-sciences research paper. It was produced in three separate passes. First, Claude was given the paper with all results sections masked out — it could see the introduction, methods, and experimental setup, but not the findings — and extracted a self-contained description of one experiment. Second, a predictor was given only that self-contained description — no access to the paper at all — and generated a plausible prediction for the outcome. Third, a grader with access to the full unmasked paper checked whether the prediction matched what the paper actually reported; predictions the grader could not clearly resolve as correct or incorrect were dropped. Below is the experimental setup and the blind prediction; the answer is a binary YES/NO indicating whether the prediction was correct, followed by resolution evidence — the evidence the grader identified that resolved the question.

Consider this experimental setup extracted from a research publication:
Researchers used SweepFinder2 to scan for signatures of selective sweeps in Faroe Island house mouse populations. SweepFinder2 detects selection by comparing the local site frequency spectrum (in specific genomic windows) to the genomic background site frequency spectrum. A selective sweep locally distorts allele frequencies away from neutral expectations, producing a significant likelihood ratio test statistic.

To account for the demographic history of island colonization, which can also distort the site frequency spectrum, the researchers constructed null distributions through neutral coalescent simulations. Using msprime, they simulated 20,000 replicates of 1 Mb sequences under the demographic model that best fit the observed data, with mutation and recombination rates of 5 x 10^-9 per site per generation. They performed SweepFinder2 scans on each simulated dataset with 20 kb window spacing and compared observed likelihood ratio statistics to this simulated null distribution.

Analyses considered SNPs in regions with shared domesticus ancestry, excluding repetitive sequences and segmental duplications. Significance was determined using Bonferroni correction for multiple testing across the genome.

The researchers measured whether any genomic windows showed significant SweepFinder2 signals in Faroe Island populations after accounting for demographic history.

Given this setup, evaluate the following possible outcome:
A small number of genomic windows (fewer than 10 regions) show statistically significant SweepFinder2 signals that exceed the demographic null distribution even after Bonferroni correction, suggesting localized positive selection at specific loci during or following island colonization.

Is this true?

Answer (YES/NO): NO